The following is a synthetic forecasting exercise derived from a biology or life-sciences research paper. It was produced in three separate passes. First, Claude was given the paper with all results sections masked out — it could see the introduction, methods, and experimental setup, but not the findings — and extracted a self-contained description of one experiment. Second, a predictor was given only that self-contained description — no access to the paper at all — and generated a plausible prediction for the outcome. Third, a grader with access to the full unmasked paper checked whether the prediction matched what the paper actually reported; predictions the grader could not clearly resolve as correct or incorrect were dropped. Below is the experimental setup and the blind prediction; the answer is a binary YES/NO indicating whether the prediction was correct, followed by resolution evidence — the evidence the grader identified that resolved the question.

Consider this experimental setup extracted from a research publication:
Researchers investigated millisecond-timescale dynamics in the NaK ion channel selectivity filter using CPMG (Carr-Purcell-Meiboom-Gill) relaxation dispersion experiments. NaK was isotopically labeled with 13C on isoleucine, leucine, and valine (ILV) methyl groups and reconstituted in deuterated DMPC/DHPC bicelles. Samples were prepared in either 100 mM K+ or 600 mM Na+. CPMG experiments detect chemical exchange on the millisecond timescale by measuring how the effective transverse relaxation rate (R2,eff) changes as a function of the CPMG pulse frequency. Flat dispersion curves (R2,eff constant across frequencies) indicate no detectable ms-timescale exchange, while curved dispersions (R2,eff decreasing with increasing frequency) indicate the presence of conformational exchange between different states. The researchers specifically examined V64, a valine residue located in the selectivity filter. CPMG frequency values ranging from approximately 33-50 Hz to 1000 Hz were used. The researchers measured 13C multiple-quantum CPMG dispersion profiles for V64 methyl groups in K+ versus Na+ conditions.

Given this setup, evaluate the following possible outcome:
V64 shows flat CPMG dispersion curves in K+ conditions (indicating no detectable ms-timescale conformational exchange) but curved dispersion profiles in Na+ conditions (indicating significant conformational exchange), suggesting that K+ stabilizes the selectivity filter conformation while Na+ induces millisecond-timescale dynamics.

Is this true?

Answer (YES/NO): NO